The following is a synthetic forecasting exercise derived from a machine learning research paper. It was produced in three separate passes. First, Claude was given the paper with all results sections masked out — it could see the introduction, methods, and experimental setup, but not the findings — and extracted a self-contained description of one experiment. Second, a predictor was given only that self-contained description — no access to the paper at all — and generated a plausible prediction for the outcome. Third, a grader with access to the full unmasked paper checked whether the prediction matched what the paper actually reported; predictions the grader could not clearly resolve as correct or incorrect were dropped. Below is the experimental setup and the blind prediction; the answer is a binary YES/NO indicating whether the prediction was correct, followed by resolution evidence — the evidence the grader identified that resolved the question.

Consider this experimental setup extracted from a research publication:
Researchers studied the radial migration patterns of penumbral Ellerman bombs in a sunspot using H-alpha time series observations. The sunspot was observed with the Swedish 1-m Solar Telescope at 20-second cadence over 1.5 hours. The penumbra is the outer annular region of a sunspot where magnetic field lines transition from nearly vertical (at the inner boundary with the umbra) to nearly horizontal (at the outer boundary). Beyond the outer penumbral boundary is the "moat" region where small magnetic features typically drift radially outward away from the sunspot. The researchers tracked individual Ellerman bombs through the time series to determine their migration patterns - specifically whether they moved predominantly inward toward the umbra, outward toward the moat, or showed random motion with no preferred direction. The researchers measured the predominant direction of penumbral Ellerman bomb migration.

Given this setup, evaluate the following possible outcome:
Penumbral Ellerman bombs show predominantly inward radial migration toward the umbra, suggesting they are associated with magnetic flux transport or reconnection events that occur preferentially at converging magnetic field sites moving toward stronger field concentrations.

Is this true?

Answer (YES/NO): NO